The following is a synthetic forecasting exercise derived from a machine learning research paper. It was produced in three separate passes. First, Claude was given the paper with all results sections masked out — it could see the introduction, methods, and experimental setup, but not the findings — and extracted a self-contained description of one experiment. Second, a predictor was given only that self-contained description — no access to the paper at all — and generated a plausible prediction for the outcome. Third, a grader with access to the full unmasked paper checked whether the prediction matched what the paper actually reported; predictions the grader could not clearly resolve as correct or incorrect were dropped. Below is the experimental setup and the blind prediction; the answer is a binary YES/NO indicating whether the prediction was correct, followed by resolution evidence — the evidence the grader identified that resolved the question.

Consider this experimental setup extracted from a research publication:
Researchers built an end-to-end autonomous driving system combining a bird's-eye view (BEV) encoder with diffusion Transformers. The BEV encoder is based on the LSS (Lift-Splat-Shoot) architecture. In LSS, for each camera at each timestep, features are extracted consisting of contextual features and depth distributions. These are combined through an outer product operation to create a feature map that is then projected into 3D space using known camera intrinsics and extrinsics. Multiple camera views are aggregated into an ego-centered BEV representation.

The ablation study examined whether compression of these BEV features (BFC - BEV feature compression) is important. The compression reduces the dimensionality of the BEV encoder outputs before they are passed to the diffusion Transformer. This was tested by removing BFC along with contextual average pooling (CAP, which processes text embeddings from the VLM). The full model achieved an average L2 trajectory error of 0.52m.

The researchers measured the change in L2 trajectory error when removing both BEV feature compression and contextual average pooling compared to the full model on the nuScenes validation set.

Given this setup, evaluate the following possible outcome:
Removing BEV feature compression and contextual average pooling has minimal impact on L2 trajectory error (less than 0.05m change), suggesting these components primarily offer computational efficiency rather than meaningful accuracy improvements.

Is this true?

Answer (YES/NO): NO